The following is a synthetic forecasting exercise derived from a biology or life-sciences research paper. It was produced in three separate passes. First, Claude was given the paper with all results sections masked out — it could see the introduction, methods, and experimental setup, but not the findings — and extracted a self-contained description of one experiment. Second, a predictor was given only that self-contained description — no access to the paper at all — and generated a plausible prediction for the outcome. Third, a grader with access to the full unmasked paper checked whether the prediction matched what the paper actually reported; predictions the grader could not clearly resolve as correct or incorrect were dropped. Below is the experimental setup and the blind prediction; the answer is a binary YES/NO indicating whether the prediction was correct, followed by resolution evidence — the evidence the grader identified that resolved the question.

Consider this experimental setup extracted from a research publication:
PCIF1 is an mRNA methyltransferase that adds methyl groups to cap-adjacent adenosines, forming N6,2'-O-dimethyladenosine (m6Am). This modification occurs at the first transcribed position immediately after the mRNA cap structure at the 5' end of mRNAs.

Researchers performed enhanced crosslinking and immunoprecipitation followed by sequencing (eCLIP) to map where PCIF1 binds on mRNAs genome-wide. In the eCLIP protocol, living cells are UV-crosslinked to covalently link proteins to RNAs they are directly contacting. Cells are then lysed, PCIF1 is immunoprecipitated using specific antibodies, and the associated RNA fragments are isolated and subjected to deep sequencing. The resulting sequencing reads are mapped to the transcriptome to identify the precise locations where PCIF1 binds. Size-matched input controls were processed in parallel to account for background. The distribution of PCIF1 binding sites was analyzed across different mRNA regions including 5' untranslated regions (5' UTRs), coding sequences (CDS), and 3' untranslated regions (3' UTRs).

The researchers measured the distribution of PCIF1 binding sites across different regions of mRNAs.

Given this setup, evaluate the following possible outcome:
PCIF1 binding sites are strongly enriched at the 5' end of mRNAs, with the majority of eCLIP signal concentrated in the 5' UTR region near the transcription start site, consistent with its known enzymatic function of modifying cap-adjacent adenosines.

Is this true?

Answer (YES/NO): NO